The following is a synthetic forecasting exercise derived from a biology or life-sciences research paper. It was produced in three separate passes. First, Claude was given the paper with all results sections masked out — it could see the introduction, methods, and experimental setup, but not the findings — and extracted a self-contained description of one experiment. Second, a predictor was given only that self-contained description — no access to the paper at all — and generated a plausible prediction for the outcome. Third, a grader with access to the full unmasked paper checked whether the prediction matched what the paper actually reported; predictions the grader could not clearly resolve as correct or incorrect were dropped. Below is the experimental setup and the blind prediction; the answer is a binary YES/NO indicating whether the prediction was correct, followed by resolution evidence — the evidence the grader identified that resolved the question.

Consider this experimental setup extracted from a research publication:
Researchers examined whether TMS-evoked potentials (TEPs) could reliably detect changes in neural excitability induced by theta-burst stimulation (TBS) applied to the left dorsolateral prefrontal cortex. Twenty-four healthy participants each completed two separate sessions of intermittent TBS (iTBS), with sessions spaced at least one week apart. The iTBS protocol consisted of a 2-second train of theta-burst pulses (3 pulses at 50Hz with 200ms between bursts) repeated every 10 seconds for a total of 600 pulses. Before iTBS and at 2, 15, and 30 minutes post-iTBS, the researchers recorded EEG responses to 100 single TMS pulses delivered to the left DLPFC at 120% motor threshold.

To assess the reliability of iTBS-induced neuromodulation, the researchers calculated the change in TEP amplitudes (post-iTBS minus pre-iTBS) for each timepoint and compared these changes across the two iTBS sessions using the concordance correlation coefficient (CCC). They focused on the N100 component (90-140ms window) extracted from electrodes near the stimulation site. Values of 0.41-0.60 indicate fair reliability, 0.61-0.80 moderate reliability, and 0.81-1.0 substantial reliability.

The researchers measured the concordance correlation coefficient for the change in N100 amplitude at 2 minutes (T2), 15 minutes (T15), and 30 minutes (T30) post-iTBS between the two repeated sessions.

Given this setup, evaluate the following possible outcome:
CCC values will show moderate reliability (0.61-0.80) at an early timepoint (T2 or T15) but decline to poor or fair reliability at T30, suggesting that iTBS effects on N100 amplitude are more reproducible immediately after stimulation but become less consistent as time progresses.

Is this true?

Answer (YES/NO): NO